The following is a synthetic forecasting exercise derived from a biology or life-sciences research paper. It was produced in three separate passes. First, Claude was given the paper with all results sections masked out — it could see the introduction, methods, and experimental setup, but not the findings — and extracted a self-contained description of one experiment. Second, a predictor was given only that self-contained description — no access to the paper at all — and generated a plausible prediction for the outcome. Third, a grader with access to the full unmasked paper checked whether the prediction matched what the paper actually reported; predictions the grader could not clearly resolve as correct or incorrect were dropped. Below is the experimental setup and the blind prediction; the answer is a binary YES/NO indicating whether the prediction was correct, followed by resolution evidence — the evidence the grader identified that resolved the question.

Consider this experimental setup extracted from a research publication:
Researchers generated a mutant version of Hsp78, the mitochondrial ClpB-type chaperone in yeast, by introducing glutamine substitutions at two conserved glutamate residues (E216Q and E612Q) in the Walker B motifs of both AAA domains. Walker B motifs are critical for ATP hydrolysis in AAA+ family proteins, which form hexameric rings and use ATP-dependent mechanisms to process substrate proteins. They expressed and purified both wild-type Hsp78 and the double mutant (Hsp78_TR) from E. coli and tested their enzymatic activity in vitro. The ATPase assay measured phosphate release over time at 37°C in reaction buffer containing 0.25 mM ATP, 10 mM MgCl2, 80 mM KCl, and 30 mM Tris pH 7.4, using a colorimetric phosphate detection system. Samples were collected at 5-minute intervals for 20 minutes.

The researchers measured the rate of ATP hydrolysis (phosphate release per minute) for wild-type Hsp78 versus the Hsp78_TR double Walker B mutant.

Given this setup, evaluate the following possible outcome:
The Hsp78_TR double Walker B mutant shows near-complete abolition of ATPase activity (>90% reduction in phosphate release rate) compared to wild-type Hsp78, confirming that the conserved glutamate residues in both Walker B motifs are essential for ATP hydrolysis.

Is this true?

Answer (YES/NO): NO